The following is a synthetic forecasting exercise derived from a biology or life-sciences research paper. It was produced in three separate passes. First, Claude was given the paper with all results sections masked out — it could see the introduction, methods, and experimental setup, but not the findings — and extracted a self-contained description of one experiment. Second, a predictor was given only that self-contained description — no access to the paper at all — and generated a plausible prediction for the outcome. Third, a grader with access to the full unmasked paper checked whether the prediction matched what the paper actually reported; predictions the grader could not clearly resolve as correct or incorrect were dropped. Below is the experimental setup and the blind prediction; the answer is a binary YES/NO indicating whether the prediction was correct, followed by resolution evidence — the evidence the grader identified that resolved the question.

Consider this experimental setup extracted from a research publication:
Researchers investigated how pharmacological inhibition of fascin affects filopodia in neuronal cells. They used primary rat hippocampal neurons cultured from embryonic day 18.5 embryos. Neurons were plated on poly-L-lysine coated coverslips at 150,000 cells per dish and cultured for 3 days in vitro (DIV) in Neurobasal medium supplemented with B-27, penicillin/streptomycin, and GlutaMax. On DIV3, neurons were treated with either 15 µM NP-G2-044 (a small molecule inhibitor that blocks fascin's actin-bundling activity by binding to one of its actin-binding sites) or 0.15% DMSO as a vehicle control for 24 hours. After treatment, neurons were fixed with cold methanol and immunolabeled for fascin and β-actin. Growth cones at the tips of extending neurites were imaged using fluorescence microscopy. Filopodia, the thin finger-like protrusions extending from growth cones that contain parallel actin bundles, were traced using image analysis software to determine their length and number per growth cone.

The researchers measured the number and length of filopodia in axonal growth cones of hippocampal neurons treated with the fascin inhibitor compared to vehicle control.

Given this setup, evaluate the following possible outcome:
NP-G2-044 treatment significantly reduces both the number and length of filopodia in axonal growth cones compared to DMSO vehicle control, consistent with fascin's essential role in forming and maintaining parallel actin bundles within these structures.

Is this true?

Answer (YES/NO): YES